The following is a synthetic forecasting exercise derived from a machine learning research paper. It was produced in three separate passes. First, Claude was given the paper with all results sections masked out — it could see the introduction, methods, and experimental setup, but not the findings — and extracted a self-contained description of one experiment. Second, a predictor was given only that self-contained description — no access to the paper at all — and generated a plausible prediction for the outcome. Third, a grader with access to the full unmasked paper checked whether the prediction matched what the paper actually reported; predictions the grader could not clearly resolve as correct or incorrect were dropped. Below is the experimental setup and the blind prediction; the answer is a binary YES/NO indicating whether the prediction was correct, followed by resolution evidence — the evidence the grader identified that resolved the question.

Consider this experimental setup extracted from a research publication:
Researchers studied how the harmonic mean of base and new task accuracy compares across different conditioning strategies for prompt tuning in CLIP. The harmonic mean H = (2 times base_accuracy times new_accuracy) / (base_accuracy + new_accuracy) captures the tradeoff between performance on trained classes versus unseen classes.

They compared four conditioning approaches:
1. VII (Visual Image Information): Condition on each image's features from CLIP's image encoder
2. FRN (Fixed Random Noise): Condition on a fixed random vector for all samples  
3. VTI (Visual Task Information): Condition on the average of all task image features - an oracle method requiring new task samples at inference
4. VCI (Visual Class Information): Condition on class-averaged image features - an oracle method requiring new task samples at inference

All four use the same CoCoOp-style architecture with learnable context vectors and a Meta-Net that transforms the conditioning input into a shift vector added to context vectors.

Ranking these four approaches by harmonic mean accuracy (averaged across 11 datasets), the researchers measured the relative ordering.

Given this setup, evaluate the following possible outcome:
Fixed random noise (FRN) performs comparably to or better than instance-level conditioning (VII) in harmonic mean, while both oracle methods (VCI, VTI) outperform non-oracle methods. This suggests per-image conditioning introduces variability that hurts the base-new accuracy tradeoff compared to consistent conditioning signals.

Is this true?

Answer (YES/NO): YES